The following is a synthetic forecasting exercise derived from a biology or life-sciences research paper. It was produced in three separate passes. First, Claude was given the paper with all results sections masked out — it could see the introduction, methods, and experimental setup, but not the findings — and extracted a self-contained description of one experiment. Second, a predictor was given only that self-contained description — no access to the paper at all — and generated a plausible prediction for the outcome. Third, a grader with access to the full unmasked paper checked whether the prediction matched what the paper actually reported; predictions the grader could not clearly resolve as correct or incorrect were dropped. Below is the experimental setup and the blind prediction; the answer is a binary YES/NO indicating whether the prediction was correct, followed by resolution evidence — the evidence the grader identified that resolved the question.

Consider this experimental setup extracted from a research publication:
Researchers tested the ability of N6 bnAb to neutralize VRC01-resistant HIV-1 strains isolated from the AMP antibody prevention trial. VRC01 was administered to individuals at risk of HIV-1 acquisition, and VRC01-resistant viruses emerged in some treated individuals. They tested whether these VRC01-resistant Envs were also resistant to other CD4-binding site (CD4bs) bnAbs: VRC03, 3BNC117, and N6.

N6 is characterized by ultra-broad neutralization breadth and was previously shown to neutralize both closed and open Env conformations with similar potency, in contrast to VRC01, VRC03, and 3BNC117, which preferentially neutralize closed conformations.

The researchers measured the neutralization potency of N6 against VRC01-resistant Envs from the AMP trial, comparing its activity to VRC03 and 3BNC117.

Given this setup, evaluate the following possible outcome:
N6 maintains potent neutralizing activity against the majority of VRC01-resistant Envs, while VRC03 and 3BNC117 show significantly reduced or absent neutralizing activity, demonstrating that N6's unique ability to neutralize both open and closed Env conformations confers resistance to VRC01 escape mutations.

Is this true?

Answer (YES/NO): NO